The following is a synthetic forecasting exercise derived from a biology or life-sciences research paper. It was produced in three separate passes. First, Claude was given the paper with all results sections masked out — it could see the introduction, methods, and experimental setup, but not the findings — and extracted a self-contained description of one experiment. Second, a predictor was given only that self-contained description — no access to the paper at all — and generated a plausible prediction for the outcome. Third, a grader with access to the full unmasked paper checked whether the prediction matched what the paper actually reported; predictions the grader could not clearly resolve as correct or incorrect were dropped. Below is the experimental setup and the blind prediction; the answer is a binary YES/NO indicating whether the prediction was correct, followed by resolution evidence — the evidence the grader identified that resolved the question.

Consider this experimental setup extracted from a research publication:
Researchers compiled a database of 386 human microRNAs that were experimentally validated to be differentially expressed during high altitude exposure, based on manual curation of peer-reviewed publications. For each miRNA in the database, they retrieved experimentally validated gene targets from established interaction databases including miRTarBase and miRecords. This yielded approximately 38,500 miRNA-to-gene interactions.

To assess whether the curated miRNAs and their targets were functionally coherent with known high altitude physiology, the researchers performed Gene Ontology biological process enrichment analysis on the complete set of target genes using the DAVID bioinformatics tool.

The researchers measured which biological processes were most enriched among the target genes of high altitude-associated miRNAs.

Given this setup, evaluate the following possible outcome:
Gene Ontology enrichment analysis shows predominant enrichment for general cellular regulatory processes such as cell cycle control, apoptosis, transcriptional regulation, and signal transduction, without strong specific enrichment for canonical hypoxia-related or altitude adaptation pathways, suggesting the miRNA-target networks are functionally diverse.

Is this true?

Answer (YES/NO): NO